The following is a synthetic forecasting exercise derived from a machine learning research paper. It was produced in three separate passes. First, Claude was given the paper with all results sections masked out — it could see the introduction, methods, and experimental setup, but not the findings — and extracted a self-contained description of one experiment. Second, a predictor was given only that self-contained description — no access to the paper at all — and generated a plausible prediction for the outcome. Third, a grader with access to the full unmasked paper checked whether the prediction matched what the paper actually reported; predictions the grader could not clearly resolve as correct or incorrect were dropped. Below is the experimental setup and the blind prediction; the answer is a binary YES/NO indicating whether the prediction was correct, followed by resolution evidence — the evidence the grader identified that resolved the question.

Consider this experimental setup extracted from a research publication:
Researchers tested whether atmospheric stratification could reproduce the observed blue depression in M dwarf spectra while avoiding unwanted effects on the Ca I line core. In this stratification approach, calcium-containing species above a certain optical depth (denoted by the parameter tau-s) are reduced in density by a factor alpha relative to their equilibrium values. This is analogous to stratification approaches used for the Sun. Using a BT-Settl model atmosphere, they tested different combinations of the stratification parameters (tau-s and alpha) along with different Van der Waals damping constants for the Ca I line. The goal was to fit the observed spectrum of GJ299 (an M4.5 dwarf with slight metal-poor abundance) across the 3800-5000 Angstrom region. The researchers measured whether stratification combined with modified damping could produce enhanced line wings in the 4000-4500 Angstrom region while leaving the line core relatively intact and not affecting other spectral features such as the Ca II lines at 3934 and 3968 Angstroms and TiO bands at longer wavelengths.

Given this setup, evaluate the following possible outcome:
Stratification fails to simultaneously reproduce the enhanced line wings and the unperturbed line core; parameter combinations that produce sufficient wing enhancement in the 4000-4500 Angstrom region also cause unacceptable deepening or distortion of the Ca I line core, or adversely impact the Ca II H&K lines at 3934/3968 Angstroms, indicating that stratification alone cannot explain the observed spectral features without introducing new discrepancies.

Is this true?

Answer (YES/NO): NO